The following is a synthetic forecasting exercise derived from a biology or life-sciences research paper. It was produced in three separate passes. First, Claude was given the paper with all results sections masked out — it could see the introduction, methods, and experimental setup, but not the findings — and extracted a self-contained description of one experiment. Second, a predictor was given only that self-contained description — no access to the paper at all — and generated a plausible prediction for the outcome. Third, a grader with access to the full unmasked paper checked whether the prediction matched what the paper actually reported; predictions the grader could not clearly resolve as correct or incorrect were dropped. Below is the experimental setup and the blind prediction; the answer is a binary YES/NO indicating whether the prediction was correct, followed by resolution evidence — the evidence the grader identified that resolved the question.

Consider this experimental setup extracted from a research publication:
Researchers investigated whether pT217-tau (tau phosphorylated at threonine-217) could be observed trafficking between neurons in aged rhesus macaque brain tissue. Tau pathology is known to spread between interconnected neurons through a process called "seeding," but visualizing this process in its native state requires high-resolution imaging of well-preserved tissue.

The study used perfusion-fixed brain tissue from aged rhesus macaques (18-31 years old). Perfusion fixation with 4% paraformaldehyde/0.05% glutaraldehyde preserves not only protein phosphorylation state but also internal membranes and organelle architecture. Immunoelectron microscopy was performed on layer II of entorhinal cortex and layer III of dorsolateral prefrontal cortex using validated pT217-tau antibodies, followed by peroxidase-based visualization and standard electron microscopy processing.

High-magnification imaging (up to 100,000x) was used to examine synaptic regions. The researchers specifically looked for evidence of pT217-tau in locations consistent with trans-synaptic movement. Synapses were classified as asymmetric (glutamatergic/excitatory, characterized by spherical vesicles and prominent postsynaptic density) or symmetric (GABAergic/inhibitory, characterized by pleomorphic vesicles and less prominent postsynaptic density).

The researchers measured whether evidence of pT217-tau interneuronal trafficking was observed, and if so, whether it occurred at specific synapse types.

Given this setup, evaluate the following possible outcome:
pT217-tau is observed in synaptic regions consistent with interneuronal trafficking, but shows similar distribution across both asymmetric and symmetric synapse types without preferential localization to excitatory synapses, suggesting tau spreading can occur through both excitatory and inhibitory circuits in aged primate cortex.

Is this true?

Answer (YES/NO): NO